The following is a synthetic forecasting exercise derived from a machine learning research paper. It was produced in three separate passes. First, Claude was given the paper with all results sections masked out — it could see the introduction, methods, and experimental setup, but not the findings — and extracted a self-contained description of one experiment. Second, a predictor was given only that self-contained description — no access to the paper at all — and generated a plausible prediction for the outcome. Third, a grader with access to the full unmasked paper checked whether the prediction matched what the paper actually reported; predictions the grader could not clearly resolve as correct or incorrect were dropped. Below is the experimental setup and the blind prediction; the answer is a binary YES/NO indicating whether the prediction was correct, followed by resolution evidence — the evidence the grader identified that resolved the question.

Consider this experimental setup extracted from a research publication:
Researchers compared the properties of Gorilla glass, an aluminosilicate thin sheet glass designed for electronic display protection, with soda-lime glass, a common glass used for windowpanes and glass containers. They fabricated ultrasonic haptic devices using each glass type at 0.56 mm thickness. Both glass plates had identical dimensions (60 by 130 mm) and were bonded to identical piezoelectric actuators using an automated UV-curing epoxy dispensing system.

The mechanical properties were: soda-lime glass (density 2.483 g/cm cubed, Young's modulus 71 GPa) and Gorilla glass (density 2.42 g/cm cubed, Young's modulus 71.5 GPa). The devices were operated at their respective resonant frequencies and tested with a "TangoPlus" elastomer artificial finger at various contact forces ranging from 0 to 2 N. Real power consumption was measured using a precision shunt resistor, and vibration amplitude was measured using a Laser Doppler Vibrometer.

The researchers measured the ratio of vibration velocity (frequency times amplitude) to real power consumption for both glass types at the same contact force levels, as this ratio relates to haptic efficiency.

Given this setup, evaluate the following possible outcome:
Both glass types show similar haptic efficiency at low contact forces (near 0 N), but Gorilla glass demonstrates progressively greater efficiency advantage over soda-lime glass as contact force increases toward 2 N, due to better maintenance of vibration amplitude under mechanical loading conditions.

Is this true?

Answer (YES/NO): NO